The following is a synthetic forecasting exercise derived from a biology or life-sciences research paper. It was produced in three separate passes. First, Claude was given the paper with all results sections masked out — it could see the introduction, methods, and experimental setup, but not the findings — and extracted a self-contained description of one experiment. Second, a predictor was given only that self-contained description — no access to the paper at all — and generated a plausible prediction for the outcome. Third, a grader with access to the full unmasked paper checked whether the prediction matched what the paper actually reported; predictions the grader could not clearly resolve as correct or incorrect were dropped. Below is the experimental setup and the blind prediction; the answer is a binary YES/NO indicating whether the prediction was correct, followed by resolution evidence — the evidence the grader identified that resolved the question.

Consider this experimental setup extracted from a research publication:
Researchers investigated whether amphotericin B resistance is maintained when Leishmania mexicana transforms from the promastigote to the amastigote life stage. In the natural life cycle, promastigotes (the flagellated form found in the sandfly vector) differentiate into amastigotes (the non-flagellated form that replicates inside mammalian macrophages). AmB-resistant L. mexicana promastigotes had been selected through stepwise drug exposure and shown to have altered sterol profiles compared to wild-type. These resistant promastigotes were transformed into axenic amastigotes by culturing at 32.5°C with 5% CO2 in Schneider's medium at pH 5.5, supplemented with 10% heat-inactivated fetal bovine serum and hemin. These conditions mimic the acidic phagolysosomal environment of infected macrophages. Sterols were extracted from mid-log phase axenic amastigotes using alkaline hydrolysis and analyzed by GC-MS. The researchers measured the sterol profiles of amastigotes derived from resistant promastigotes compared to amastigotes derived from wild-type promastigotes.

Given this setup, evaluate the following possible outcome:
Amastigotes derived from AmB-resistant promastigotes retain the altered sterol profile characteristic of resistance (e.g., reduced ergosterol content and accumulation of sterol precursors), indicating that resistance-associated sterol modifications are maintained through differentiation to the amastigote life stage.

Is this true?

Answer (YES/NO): YES